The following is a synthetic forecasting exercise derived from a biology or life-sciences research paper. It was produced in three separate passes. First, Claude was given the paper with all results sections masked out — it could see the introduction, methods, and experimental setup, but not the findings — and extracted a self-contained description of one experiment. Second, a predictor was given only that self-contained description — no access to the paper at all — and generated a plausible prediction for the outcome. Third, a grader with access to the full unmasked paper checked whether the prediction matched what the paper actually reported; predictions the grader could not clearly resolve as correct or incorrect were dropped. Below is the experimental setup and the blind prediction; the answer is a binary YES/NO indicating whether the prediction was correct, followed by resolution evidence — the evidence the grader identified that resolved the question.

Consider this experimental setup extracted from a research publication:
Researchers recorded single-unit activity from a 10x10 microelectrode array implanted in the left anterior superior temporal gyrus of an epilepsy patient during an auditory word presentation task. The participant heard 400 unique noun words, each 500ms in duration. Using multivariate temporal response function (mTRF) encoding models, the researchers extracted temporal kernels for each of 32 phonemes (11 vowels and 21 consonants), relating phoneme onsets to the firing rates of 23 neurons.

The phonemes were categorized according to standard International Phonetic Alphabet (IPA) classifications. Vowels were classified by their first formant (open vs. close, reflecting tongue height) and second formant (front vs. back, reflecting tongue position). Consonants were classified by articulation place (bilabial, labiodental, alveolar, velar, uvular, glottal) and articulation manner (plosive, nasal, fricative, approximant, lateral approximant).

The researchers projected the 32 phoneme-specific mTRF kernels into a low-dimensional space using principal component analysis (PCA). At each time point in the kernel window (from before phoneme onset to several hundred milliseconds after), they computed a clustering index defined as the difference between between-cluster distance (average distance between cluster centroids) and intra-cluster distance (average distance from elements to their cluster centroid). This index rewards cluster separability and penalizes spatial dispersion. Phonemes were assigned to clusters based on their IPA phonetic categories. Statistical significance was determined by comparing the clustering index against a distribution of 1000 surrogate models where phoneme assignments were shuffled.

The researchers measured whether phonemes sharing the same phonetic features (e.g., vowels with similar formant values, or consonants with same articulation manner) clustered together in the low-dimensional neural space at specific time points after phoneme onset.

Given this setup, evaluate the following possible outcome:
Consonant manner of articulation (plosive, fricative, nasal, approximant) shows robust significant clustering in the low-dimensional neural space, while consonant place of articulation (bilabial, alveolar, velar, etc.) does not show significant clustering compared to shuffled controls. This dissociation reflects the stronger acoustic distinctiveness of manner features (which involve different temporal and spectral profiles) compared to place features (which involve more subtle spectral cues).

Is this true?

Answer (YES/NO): YES